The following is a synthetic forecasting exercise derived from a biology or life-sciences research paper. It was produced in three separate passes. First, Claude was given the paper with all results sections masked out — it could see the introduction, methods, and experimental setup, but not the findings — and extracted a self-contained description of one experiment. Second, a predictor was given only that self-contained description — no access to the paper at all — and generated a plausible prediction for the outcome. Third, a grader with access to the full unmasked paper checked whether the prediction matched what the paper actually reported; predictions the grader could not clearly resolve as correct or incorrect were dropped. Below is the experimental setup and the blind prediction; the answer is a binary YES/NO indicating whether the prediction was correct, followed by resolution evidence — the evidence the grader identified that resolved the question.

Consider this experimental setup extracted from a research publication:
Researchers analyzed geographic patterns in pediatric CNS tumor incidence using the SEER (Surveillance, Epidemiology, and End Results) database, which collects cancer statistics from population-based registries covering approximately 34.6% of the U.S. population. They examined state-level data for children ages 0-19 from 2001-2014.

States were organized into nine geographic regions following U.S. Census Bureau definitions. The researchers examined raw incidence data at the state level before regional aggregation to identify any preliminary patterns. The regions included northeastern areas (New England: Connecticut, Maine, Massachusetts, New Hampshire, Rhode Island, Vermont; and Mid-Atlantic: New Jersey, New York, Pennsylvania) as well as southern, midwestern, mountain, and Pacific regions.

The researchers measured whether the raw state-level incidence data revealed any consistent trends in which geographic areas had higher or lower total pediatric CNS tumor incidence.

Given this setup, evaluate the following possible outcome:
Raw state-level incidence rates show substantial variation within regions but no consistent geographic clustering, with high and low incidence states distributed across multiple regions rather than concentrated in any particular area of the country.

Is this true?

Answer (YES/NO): NO